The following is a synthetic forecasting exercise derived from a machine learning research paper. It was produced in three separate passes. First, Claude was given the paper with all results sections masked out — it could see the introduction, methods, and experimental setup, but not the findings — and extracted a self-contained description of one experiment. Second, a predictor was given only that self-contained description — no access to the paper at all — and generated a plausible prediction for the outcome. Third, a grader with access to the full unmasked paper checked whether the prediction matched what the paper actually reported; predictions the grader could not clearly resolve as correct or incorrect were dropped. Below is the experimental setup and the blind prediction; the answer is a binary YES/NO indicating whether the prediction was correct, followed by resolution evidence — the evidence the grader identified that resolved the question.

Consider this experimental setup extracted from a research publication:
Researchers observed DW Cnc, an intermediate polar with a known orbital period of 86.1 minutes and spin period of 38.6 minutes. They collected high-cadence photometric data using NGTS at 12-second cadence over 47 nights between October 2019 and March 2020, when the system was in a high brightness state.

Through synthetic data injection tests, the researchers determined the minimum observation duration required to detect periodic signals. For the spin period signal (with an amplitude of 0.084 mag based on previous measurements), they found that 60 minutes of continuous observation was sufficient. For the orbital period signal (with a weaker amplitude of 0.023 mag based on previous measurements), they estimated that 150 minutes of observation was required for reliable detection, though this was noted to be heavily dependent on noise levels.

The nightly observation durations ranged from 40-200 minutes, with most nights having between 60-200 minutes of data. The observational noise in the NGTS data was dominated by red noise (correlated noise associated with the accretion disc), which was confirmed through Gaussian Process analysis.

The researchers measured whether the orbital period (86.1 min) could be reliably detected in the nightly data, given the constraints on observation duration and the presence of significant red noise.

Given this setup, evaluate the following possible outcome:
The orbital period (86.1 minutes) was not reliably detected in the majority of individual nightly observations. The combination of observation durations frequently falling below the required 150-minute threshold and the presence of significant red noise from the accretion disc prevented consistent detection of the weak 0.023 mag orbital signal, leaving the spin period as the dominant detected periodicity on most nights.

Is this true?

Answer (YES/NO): YES